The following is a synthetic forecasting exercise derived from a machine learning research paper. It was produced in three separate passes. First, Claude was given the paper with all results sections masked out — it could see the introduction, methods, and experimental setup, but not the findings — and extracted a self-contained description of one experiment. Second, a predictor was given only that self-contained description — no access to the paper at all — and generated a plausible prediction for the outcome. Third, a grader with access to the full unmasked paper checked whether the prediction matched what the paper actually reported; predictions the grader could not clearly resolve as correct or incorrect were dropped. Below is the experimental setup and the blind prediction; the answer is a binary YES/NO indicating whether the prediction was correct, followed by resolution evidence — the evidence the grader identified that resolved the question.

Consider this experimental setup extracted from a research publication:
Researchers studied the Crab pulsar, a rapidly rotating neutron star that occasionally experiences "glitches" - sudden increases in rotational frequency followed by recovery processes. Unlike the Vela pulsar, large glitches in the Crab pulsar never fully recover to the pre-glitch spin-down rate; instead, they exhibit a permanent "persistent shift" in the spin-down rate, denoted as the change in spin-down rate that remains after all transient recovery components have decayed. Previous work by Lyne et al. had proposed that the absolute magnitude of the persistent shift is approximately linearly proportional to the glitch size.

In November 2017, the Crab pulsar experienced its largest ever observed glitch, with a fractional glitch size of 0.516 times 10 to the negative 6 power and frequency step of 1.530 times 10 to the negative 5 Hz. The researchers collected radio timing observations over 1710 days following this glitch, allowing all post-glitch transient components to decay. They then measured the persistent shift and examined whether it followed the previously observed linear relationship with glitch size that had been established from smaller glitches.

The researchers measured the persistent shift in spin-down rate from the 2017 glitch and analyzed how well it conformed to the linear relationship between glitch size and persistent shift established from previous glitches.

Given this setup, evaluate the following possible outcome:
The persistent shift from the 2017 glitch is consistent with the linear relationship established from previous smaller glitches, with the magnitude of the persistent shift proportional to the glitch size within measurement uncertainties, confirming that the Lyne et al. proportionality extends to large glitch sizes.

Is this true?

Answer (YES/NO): NO